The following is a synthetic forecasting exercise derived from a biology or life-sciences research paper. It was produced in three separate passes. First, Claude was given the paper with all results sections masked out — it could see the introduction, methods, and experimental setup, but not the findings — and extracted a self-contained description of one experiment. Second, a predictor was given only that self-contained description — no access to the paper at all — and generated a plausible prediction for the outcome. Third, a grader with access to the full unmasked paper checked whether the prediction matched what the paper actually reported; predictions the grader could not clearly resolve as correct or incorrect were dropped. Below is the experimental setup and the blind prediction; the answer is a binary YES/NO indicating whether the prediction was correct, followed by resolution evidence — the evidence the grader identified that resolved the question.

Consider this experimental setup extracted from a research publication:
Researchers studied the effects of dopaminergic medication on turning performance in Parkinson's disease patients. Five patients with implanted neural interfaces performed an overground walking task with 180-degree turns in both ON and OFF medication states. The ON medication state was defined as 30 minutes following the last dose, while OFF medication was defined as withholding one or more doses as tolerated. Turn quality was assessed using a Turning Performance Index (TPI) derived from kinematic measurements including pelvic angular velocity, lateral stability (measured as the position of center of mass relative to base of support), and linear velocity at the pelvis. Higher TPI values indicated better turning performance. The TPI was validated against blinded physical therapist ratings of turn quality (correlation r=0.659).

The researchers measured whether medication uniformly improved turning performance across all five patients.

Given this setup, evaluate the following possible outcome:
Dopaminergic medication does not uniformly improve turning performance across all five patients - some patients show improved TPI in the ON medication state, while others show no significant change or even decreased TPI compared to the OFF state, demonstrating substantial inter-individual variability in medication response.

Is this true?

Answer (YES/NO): YES